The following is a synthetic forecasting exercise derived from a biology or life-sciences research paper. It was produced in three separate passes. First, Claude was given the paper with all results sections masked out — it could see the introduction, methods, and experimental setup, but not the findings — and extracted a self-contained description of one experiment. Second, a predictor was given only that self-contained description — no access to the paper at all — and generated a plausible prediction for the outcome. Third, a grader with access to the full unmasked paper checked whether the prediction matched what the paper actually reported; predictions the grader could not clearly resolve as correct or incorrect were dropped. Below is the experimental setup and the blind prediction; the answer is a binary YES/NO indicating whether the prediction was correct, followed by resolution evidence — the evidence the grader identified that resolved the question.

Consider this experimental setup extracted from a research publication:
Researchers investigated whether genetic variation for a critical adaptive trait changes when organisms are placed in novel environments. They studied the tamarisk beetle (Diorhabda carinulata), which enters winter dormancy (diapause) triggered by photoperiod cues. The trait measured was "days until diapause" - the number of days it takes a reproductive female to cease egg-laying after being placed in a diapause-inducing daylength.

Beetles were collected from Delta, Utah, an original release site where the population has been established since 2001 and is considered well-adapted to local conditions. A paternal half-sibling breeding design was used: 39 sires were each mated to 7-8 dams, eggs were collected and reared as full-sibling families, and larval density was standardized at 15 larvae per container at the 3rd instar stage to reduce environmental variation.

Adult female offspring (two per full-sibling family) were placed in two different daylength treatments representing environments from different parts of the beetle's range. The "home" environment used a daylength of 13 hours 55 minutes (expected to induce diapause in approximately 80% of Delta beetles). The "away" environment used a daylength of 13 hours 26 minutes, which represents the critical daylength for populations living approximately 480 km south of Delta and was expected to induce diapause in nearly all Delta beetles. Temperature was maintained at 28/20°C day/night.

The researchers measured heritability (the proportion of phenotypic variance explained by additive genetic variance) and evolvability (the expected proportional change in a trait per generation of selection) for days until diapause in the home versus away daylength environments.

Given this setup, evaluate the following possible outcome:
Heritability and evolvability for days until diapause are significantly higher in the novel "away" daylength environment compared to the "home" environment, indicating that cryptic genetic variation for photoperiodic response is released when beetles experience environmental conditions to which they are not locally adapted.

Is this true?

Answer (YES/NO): NO